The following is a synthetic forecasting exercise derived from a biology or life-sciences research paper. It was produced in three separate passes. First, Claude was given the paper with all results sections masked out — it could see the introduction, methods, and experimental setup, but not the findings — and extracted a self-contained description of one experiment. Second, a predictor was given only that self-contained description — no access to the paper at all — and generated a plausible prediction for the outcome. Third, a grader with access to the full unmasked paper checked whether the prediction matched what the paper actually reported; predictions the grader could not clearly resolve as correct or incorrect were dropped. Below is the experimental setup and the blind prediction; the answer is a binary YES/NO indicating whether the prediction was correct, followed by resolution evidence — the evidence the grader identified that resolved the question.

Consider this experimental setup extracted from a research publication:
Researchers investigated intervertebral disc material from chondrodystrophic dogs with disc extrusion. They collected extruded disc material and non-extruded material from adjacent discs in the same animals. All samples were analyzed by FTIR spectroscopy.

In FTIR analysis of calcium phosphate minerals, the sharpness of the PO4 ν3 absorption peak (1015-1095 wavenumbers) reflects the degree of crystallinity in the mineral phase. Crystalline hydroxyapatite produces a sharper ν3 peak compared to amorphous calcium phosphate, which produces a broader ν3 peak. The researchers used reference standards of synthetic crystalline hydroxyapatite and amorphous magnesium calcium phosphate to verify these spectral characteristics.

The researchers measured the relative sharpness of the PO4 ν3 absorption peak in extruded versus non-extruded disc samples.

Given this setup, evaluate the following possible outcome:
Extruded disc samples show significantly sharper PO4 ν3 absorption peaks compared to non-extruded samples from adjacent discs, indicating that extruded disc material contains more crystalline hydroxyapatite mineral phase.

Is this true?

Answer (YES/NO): YES